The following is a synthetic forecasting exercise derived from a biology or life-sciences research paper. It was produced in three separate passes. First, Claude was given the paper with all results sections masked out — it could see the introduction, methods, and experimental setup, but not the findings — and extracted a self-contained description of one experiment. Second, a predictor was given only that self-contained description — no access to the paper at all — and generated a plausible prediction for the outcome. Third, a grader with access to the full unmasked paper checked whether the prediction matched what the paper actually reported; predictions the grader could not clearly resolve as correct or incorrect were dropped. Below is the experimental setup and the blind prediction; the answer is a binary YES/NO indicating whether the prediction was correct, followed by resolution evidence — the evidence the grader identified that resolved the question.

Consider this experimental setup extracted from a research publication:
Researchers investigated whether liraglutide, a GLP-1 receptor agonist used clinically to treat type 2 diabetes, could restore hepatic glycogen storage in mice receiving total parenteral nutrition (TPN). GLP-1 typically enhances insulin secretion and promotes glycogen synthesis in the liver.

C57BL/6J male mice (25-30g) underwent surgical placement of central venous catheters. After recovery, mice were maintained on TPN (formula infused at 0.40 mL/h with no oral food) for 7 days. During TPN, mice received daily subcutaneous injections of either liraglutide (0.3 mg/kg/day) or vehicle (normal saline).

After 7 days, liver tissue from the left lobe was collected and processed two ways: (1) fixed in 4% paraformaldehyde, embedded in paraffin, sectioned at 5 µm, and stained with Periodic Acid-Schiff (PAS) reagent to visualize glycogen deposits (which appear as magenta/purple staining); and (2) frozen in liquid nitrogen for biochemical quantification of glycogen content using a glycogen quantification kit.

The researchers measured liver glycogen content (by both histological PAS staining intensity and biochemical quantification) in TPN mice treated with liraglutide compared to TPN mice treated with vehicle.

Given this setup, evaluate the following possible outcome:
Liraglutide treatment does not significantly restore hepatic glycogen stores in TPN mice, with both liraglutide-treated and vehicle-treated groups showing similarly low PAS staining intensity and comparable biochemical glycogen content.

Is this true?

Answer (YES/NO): NO